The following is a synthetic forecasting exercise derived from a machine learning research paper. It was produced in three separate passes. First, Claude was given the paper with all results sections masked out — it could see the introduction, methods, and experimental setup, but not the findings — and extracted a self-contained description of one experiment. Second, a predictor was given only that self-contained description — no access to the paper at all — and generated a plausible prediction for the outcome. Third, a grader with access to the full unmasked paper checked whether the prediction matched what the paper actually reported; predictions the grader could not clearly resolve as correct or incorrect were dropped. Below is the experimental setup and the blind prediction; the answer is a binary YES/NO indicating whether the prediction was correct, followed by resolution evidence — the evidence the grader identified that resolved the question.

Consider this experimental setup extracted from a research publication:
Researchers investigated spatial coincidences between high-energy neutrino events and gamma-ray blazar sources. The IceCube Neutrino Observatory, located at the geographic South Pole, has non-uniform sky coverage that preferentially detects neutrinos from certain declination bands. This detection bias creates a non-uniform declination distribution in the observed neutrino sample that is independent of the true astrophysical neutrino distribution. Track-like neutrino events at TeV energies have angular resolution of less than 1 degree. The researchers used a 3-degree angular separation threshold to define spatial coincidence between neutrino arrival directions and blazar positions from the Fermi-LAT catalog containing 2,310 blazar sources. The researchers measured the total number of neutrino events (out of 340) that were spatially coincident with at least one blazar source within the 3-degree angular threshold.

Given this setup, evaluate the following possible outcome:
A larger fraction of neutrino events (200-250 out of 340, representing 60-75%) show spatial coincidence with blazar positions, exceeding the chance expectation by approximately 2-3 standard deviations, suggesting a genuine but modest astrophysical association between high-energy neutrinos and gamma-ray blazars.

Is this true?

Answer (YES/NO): NO